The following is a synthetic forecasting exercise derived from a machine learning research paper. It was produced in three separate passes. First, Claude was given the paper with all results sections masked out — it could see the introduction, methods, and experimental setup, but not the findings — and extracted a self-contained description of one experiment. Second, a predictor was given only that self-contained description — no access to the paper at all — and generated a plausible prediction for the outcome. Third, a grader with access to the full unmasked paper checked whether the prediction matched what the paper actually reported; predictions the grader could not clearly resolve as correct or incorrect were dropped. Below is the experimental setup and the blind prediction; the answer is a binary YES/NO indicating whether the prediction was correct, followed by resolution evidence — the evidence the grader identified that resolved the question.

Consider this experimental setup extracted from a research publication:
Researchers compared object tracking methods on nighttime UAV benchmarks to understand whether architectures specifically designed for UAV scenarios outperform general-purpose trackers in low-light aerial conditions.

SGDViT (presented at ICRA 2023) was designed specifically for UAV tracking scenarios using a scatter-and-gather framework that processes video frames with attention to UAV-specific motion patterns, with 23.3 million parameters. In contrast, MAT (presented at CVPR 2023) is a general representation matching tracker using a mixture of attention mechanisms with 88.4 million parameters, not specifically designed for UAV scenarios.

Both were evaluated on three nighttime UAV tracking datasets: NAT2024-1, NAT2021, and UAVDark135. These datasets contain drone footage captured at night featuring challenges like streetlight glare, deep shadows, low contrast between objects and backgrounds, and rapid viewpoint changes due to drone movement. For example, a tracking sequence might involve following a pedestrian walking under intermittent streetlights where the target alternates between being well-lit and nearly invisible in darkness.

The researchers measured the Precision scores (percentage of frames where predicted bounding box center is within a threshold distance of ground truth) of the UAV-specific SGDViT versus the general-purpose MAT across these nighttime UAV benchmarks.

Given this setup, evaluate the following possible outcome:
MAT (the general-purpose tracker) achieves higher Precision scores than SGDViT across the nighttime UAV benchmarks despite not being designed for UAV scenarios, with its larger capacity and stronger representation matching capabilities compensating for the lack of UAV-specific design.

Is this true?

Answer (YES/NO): YES